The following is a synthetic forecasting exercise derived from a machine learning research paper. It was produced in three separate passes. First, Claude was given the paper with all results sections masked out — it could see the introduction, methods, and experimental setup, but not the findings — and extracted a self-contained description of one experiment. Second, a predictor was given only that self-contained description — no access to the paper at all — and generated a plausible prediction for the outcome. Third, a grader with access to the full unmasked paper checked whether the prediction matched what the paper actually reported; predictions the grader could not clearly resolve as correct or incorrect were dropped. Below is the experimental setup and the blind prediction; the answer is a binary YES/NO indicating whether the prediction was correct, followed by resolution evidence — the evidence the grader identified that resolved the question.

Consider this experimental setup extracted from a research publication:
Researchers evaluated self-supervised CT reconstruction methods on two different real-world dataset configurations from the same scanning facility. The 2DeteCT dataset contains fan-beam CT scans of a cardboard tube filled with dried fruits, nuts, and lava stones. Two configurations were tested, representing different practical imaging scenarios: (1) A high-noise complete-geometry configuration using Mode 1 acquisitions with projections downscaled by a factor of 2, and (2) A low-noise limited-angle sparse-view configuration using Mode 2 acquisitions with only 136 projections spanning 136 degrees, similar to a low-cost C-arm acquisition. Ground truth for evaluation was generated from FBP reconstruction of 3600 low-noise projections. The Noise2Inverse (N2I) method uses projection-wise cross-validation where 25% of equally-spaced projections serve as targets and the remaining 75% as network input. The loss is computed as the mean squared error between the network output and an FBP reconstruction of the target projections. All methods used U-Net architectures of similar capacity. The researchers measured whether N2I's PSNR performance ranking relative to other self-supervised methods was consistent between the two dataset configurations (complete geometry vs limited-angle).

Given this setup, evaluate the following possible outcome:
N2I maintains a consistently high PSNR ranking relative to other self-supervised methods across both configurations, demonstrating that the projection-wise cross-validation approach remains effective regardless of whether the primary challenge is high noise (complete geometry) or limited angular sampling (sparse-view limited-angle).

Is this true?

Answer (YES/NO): NO